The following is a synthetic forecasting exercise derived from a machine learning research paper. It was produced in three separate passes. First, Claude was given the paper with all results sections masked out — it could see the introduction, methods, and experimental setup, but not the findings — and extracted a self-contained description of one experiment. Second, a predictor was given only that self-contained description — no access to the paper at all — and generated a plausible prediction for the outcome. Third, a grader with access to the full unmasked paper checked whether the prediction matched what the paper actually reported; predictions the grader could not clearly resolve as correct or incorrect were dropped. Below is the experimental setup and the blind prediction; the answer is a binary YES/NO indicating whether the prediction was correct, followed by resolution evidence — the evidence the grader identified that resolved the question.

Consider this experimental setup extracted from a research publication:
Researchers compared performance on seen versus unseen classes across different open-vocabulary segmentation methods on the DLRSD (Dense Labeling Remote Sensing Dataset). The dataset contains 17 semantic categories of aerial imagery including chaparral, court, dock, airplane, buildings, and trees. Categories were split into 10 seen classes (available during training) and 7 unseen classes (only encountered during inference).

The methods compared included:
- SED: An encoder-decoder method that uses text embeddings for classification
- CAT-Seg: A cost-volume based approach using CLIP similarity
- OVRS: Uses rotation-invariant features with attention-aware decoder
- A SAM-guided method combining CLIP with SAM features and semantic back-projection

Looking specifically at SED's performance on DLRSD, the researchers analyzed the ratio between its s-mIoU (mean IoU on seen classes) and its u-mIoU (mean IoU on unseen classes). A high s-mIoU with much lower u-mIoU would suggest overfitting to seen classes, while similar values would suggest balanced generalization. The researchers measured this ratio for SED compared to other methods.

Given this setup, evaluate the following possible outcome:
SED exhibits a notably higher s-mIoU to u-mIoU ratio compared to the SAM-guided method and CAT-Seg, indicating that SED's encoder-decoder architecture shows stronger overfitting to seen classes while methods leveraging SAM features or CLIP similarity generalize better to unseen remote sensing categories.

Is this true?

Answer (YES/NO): YES